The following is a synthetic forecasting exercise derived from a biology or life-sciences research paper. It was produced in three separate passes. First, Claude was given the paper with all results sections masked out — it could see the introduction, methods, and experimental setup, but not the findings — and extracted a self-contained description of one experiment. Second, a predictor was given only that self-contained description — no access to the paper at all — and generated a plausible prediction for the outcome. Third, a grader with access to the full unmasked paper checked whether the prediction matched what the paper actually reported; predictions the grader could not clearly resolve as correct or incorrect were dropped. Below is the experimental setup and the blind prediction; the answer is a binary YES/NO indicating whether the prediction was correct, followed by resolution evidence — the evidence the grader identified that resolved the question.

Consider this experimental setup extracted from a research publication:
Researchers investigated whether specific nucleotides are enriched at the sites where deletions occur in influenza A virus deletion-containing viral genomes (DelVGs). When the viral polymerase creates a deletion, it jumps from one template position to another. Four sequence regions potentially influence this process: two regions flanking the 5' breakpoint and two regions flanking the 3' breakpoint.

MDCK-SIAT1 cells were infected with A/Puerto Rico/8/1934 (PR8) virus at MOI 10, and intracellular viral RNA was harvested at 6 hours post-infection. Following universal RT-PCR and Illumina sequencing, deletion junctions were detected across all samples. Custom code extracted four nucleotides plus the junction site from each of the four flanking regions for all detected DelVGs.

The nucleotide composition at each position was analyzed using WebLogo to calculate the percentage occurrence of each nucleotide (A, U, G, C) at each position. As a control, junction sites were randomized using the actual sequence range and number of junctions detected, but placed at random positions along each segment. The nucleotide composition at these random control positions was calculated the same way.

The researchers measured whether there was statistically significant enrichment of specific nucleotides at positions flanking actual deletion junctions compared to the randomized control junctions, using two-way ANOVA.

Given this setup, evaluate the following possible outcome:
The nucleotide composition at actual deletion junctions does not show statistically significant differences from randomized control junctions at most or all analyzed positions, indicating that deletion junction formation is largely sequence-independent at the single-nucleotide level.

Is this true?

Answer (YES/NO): NO